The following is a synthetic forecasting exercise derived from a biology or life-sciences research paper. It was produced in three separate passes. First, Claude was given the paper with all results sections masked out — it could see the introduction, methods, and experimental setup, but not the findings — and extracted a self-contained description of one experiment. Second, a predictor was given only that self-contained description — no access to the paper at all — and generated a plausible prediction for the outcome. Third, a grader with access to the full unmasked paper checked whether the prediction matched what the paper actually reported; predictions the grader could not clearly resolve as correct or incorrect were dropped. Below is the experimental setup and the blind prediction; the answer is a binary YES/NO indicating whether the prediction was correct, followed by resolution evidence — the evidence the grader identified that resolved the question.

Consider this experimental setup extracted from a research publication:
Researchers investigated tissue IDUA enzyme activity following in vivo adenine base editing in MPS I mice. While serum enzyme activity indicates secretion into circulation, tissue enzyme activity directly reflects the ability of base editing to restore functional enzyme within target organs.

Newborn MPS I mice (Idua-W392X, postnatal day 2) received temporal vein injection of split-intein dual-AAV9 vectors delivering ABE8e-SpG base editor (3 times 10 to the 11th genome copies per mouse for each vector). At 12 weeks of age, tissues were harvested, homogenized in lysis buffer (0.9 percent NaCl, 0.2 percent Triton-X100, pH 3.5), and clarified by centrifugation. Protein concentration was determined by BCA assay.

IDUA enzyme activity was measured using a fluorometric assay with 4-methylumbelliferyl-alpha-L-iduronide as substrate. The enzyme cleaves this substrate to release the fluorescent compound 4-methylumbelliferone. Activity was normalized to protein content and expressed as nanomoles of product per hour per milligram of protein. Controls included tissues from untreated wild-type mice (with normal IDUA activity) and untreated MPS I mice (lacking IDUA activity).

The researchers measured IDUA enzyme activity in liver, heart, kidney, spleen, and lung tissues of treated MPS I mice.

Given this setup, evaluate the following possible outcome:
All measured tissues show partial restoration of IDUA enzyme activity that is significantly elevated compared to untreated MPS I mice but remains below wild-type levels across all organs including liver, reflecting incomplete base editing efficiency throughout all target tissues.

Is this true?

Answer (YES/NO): NO